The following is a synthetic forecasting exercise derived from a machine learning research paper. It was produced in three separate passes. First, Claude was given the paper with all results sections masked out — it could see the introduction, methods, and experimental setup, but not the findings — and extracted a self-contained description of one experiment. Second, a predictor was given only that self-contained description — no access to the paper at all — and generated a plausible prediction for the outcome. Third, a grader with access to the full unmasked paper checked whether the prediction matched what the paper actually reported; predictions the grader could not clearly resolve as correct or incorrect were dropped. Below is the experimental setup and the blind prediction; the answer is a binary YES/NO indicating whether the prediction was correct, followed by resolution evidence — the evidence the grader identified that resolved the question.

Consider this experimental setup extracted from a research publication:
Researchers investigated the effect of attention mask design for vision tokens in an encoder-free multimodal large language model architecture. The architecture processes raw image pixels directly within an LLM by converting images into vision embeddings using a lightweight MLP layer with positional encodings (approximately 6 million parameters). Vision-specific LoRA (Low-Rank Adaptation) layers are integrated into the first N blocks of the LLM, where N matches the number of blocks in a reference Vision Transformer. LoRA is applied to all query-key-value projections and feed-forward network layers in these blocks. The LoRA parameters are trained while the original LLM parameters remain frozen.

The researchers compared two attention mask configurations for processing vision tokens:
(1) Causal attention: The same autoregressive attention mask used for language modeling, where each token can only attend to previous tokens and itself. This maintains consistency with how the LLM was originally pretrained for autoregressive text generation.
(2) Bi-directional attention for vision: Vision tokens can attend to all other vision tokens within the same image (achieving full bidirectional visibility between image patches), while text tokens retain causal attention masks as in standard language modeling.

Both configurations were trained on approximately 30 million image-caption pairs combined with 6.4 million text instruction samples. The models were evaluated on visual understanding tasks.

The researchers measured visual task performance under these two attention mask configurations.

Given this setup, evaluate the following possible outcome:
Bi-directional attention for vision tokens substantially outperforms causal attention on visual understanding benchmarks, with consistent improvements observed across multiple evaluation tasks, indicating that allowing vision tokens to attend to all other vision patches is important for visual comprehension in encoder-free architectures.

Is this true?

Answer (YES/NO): YES